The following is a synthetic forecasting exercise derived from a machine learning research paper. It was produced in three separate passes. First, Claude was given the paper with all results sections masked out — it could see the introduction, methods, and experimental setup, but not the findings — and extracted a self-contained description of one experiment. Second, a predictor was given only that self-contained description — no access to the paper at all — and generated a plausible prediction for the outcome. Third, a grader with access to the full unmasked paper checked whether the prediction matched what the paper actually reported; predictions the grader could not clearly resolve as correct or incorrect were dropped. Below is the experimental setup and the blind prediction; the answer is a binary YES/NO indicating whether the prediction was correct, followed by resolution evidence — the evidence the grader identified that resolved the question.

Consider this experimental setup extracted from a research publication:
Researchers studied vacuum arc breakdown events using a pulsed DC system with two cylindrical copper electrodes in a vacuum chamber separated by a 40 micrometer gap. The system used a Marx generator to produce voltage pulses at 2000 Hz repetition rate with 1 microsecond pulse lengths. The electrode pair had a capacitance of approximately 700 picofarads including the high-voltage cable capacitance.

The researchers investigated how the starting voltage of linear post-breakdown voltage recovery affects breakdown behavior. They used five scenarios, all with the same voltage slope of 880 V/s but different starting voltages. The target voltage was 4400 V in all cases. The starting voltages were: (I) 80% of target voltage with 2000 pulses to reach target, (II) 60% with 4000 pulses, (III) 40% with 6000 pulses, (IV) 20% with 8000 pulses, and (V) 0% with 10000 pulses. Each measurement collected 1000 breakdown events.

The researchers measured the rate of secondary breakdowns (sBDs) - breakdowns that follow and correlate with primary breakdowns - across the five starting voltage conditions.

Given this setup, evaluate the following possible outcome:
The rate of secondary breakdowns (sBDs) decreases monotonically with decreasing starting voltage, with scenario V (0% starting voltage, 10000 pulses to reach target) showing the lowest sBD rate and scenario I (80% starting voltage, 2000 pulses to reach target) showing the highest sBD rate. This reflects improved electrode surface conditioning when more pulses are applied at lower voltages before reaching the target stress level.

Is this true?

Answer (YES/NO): NO